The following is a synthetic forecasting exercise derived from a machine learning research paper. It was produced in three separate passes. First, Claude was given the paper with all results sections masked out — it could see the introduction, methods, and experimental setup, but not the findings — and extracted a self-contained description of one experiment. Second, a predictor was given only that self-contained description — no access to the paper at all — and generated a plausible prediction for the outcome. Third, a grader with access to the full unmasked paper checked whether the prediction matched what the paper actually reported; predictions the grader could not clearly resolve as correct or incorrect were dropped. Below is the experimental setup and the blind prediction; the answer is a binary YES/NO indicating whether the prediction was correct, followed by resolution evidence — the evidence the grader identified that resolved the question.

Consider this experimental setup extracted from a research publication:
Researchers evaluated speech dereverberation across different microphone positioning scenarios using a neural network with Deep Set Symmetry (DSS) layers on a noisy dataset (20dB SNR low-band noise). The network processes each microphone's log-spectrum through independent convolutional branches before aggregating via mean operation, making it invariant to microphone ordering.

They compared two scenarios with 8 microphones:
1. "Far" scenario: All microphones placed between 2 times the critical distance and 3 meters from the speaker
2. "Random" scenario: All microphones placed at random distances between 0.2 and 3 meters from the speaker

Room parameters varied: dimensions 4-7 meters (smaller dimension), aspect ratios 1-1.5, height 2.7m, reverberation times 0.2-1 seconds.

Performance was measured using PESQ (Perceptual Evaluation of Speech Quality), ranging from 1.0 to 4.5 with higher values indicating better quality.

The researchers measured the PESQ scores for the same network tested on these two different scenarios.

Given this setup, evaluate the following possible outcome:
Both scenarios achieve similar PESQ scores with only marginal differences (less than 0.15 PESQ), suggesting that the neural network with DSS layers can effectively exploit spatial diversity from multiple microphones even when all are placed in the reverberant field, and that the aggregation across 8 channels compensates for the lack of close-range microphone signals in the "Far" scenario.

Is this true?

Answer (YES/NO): NO